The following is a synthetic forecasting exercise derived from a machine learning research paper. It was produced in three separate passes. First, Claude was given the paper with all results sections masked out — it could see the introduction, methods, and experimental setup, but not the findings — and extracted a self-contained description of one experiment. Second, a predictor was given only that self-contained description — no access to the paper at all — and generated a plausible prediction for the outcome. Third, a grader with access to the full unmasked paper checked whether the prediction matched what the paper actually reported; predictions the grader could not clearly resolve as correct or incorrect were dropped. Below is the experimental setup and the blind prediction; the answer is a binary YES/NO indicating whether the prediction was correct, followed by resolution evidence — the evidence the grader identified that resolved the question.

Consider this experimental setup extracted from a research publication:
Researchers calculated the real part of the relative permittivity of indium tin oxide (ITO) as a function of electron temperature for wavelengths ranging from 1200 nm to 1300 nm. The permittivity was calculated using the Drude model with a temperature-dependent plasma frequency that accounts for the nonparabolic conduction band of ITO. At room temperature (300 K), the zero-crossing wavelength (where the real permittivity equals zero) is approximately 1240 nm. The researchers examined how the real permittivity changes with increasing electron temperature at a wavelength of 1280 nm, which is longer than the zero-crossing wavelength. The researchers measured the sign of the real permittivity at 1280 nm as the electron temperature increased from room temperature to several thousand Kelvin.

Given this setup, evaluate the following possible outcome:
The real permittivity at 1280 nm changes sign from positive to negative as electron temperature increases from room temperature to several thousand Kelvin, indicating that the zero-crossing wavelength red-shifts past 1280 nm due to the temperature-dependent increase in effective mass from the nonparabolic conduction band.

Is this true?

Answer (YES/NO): NO